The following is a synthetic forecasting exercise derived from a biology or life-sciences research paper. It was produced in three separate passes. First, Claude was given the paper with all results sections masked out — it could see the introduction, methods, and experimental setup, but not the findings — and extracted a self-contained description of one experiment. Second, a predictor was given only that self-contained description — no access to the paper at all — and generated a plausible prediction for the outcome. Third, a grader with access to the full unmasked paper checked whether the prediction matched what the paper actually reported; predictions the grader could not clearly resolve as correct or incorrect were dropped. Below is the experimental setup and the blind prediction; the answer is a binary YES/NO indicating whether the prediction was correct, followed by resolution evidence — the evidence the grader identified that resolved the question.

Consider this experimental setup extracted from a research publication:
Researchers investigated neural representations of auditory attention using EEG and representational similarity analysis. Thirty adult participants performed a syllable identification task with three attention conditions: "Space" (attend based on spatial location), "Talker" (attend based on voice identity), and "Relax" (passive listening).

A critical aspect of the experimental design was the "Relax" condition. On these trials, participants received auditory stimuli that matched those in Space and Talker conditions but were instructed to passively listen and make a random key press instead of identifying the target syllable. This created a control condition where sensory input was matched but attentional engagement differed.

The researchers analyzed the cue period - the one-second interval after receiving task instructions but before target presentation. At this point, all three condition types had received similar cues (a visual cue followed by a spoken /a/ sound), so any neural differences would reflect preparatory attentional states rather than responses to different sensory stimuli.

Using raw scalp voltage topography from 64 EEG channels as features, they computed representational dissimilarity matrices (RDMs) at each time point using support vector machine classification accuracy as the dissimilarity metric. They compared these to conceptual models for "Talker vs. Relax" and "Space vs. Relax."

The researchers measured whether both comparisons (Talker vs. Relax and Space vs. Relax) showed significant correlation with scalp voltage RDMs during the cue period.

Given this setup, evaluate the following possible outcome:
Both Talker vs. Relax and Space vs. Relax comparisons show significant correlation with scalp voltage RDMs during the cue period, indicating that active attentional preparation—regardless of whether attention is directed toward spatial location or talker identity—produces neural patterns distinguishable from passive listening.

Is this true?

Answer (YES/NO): YES